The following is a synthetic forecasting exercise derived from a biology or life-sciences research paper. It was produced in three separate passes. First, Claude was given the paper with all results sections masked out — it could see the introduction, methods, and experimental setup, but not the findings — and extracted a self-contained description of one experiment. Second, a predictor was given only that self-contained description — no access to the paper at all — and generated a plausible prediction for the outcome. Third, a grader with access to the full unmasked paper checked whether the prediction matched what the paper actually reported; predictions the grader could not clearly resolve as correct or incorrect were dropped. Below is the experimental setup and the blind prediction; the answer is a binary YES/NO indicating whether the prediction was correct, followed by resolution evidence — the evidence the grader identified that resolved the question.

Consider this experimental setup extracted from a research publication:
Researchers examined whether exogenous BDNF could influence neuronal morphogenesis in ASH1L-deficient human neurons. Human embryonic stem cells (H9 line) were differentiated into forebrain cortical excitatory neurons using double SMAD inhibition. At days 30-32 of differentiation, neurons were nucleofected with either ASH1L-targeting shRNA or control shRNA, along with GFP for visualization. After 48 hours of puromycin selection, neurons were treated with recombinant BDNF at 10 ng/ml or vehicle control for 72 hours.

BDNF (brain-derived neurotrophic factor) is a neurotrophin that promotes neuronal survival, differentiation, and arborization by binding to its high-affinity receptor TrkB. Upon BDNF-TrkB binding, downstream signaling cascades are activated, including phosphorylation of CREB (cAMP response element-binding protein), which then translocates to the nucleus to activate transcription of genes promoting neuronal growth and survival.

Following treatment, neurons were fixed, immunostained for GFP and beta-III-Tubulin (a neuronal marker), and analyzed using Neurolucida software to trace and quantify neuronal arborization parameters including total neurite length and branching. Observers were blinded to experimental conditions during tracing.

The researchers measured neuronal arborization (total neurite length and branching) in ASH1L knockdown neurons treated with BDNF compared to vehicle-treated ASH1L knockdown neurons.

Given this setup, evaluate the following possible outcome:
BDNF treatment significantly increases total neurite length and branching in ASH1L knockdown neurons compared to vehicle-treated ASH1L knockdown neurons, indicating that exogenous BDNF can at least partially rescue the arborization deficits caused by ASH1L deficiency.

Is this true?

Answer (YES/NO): NO